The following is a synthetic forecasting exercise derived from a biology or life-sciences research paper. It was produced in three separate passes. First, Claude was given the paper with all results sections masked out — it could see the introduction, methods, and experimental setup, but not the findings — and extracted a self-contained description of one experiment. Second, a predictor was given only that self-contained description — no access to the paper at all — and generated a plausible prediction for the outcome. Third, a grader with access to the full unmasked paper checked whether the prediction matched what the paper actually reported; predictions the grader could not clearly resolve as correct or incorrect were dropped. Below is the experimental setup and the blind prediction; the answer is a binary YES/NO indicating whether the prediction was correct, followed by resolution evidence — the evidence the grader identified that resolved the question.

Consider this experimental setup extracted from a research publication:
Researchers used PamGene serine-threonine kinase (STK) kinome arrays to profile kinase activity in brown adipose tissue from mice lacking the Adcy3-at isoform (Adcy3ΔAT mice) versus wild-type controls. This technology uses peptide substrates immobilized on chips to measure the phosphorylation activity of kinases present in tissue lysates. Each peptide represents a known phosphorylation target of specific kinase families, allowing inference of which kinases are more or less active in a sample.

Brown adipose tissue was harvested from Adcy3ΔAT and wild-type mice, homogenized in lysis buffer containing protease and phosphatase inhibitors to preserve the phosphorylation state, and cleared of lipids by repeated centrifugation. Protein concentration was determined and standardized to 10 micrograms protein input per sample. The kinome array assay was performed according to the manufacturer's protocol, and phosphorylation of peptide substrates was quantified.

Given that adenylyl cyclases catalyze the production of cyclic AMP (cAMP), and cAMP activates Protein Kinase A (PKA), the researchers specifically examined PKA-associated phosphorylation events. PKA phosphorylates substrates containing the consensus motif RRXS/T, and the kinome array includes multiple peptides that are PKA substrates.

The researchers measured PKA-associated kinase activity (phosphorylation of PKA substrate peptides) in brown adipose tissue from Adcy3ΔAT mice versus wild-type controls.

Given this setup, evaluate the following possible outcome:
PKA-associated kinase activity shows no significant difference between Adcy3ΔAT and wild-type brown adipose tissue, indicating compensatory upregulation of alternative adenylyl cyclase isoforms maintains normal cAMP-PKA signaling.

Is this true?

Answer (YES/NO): YES